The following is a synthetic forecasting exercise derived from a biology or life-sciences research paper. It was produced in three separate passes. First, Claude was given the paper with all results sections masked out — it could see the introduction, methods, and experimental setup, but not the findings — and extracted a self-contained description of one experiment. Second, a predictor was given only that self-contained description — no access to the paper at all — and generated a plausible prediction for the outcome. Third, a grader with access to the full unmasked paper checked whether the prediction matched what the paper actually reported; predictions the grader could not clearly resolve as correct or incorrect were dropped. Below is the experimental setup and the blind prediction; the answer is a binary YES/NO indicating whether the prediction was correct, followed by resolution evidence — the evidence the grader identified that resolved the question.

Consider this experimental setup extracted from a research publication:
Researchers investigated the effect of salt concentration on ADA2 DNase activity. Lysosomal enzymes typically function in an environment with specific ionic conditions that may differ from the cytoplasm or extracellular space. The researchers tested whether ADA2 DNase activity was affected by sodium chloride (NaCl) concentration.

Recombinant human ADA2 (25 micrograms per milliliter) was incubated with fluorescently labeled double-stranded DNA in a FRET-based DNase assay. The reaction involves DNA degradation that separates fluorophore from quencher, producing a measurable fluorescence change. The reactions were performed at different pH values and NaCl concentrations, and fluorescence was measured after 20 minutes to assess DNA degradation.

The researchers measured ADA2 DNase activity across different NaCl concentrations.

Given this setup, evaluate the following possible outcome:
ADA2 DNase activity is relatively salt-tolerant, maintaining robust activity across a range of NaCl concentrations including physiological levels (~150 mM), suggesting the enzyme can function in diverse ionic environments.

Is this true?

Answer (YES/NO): NO